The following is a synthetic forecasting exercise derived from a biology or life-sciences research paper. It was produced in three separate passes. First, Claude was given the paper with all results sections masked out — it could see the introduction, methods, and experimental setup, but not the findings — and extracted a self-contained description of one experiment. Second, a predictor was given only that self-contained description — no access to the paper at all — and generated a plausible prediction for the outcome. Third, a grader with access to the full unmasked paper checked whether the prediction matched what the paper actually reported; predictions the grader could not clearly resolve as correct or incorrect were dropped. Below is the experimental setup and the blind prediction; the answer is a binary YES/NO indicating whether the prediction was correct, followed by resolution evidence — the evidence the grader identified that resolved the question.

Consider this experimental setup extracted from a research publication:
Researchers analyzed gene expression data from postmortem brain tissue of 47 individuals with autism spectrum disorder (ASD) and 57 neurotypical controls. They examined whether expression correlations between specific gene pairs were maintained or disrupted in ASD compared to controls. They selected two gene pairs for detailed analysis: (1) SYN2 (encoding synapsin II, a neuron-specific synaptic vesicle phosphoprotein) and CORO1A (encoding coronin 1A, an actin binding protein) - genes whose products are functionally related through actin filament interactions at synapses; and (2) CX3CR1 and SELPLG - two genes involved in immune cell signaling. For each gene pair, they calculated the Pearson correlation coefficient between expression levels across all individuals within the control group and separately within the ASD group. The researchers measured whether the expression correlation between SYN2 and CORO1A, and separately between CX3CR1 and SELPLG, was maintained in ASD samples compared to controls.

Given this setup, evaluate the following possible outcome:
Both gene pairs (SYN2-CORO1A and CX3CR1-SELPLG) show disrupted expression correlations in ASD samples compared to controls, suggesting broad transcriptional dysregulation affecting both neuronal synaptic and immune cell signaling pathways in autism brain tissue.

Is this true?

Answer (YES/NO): NO